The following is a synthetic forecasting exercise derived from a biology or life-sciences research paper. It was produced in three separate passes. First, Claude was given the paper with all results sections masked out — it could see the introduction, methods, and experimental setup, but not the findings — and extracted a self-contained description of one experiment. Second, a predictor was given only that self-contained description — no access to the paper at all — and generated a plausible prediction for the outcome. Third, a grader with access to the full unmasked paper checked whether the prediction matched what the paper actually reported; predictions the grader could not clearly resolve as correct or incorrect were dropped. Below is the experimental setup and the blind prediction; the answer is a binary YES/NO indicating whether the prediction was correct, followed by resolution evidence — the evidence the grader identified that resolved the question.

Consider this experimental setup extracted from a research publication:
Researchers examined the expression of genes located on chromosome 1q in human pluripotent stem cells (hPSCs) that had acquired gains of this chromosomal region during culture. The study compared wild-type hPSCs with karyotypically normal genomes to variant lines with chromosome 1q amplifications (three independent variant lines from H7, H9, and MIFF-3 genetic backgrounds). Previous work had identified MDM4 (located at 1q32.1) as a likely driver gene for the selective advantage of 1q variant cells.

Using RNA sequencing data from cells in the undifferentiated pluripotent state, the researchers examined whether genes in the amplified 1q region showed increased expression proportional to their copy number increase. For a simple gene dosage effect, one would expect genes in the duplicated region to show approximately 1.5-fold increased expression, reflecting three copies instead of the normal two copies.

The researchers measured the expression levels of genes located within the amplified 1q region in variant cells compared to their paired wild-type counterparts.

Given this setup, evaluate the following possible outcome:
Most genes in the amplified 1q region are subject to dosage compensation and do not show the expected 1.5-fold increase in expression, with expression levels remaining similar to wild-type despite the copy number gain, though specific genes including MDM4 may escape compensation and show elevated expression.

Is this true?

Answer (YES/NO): NO